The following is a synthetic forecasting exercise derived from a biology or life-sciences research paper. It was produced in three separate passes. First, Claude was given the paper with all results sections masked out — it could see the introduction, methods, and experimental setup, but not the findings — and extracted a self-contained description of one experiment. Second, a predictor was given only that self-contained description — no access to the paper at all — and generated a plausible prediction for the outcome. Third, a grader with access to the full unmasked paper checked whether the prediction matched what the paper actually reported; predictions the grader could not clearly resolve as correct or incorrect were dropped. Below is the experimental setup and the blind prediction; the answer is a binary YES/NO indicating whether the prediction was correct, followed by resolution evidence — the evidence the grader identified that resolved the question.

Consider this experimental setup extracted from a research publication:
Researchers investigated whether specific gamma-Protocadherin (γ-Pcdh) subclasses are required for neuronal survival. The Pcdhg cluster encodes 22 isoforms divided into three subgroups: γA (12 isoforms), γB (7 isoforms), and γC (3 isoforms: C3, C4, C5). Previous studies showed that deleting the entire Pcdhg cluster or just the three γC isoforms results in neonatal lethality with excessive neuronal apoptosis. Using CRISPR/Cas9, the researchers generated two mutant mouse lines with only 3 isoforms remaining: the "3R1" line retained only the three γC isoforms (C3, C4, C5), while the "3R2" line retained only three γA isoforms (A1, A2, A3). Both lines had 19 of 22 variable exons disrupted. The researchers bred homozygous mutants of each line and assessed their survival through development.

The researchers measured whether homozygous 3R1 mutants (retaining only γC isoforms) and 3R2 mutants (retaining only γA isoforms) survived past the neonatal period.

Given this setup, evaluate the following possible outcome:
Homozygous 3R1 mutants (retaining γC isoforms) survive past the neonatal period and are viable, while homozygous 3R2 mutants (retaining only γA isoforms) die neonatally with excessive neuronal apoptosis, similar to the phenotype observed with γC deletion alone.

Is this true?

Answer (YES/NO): NO